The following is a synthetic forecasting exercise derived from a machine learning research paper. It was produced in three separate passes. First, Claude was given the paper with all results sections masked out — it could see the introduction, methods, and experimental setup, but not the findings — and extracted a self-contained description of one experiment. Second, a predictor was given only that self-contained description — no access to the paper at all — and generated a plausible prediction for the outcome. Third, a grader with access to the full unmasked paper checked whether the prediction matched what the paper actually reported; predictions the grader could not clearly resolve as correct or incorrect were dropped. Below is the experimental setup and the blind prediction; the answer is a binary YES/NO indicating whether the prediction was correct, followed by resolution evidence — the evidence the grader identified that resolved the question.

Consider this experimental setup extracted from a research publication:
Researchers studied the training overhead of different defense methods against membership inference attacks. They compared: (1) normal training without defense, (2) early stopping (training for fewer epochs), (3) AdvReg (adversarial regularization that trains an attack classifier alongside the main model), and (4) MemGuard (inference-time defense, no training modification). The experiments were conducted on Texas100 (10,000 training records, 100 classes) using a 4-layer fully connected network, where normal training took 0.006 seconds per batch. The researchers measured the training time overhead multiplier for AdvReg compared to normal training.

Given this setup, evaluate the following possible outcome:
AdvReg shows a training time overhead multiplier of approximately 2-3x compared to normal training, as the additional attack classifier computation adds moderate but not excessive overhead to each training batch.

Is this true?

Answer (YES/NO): NO